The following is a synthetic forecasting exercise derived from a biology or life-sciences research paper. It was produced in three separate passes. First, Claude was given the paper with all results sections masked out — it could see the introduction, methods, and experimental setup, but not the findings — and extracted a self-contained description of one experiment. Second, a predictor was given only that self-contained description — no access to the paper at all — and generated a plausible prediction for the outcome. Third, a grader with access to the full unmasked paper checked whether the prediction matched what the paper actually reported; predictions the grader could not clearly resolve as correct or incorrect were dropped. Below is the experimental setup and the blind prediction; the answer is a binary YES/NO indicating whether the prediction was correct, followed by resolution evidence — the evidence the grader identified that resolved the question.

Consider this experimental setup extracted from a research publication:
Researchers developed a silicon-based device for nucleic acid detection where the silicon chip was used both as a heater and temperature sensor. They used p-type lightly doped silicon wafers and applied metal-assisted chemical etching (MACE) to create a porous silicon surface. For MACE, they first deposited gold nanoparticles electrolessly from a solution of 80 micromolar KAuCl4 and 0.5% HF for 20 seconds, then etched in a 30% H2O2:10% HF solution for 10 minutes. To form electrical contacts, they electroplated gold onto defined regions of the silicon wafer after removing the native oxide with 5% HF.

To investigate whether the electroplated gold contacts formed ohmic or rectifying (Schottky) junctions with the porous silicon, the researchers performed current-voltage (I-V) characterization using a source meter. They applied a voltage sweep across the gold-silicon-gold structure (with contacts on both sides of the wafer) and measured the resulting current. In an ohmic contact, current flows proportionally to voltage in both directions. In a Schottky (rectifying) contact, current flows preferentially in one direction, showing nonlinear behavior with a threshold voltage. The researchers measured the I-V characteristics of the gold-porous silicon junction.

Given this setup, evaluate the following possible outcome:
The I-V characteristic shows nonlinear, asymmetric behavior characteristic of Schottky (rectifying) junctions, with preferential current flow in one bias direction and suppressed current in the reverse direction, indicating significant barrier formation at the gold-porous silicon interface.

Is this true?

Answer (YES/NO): NO